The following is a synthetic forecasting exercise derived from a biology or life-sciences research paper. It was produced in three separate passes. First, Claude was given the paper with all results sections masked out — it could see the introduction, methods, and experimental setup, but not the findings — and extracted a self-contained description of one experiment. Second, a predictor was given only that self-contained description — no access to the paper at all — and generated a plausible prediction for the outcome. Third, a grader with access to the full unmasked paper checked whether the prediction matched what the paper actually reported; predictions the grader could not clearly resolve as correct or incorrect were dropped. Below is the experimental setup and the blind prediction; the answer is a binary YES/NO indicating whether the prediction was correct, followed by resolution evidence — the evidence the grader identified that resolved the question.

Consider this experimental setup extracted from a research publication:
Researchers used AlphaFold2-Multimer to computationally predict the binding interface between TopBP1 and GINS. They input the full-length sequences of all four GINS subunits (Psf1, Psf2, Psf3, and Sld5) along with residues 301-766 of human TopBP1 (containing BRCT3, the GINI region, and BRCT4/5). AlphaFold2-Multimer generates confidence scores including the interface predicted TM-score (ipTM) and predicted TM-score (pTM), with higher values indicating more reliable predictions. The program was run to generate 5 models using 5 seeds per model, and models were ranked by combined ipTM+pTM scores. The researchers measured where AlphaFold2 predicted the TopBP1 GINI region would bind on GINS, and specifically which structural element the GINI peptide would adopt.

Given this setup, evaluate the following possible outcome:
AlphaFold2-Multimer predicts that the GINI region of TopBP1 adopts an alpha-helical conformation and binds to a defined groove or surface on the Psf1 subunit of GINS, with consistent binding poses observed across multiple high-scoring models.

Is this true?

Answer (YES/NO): YES